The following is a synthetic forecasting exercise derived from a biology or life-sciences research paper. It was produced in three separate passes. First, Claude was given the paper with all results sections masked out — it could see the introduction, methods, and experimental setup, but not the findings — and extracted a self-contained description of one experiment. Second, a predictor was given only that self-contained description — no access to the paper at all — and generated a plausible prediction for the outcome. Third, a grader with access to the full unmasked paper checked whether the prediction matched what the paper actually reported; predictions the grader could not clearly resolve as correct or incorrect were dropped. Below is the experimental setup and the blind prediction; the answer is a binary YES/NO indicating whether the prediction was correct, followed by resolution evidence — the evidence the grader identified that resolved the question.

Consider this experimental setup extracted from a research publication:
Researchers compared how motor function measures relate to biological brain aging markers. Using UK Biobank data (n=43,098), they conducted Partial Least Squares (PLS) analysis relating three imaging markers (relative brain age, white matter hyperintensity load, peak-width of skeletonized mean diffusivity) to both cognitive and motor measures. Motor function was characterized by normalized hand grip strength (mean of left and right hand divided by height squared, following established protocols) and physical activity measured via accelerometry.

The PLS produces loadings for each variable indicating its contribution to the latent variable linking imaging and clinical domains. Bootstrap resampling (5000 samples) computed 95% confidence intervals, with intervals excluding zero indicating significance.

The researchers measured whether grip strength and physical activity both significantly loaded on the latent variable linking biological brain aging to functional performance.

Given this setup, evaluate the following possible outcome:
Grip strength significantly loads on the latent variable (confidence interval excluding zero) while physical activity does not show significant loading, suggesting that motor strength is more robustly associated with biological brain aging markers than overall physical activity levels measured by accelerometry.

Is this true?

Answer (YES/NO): NO